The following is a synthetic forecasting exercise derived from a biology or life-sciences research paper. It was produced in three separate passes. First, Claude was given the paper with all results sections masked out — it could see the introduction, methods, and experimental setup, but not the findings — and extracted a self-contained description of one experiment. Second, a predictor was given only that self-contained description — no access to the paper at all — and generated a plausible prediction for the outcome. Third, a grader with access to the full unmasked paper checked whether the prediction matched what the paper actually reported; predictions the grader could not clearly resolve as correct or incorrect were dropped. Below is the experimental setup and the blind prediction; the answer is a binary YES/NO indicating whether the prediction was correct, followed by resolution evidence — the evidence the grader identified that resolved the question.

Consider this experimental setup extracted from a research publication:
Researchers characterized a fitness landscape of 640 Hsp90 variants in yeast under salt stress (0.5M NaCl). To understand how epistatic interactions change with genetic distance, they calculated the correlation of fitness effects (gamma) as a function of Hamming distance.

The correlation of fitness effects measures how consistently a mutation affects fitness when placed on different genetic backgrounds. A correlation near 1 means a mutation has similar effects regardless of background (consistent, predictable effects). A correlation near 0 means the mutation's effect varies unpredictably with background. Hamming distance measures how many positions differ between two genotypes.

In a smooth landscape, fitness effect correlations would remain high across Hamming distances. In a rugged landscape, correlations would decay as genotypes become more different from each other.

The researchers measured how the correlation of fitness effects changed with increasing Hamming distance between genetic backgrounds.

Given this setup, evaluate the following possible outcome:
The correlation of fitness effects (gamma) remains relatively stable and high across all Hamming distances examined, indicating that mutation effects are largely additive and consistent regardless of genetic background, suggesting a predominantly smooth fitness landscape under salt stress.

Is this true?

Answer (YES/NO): NO